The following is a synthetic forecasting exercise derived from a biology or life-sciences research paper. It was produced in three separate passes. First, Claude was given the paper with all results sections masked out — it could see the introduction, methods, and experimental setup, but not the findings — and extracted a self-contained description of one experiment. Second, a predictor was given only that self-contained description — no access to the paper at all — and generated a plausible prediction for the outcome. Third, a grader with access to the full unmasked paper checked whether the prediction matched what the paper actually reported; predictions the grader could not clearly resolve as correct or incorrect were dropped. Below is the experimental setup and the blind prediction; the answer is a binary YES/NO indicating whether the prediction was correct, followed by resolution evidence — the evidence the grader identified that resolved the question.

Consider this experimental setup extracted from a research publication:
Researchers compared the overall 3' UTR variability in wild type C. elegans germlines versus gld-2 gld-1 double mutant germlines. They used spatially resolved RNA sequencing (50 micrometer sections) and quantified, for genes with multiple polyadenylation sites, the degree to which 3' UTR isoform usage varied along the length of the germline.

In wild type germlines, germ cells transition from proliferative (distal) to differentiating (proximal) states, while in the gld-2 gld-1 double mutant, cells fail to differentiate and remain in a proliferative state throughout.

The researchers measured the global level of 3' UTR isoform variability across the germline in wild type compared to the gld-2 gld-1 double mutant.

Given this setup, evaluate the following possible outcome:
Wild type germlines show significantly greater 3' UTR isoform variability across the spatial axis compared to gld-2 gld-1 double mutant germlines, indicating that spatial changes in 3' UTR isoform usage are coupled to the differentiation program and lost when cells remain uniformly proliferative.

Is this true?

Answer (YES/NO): YES